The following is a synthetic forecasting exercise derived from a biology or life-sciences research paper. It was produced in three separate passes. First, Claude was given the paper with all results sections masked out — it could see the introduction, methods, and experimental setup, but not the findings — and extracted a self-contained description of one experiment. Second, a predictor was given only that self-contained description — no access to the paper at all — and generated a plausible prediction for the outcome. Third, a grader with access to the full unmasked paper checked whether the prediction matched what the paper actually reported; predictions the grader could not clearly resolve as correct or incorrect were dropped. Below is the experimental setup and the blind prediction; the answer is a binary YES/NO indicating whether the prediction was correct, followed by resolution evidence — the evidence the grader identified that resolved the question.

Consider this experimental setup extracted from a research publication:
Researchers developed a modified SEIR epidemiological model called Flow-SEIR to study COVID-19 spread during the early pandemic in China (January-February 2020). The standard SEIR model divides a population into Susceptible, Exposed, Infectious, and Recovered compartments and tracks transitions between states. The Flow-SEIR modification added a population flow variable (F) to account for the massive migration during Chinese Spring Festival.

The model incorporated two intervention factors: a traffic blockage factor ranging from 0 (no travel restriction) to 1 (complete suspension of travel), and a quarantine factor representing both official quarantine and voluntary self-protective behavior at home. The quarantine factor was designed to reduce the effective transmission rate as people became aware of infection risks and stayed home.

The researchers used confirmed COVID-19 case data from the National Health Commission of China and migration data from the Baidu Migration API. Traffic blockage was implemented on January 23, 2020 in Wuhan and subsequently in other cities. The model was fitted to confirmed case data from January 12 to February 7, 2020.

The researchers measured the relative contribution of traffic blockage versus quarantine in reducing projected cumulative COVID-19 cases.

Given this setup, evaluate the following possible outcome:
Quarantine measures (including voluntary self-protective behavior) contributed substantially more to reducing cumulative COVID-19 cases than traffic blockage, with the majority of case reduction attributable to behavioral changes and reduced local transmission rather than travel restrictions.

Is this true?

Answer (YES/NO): YES